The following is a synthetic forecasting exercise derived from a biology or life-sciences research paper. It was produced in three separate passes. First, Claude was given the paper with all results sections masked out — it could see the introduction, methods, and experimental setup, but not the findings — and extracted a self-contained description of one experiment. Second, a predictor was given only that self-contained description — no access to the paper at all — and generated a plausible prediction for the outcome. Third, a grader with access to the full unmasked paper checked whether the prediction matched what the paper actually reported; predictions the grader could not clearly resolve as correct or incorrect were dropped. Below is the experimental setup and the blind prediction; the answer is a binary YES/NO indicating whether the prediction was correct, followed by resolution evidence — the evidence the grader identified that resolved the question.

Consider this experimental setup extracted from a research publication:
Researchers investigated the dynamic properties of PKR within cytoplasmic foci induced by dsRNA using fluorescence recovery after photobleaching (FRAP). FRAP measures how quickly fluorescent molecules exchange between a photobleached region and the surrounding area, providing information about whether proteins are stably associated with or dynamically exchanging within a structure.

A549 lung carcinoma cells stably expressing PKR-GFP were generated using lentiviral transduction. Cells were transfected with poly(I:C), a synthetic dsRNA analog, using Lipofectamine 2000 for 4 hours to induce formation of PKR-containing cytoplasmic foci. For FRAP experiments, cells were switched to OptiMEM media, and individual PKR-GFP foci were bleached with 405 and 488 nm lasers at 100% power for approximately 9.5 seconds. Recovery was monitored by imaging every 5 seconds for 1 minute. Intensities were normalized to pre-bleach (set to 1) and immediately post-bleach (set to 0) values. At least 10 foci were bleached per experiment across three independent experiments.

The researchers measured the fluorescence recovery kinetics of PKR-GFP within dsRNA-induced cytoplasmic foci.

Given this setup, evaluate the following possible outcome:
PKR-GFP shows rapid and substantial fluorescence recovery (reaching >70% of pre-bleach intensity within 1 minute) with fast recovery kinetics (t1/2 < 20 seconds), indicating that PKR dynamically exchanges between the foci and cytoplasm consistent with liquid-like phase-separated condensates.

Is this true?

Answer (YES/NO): NO